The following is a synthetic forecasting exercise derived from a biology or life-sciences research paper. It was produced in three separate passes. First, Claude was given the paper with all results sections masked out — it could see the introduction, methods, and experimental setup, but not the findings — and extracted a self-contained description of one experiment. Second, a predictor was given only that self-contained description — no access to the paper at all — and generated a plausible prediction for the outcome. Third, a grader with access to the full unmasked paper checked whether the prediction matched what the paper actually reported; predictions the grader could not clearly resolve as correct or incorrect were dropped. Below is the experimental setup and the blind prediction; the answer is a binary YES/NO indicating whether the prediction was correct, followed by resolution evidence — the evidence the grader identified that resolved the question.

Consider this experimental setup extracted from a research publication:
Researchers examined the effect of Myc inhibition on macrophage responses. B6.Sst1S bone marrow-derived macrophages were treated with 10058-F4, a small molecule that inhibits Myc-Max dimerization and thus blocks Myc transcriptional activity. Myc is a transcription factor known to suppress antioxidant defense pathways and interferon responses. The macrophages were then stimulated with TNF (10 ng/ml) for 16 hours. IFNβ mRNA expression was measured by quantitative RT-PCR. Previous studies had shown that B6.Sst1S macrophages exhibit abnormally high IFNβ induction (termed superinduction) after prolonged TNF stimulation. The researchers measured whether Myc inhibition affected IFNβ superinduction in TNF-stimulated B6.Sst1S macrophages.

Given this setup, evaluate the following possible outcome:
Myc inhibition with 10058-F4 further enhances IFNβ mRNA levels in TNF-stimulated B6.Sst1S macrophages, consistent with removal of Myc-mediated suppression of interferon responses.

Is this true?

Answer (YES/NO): NO